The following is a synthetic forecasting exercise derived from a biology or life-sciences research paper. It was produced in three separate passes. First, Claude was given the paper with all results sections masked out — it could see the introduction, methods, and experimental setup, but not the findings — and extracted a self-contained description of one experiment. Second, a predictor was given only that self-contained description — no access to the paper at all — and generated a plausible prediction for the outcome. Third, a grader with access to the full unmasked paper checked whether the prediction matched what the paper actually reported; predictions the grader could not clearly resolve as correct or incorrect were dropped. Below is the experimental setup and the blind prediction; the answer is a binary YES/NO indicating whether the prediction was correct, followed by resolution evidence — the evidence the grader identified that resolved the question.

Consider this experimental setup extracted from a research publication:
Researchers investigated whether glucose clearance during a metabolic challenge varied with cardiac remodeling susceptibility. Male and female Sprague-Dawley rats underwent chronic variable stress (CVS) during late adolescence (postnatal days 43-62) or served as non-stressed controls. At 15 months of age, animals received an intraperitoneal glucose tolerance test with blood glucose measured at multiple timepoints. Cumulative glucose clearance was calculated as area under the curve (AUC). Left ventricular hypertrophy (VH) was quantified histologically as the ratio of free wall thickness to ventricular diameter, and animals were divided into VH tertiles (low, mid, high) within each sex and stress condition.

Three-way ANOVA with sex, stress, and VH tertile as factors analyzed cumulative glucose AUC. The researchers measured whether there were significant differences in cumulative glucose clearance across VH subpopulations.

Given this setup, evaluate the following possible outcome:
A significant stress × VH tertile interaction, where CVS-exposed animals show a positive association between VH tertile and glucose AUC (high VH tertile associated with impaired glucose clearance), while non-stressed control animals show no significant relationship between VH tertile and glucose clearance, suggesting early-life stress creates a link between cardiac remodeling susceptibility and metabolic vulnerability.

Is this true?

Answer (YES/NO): NO